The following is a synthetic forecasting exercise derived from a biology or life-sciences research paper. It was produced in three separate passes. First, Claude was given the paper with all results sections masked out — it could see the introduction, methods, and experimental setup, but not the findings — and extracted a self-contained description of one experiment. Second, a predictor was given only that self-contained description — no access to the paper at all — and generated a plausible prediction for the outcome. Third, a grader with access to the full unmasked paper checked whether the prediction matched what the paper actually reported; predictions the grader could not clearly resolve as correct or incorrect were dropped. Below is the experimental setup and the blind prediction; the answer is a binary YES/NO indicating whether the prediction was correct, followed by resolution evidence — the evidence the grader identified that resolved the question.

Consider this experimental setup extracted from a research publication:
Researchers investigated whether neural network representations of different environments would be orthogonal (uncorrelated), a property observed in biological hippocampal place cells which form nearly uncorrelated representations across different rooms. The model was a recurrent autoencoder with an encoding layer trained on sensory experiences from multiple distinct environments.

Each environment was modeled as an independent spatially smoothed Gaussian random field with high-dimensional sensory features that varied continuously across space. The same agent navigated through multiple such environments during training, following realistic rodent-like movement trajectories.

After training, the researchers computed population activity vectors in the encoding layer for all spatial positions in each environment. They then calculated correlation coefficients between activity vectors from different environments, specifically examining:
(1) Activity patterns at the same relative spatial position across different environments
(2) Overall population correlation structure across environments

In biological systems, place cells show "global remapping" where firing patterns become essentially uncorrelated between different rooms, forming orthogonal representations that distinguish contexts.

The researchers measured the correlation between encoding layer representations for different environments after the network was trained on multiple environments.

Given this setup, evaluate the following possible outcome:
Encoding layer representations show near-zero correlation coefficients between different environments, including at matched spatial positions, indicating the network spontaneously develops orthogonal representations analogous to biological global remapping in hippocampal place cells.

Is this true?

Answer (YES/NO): NO